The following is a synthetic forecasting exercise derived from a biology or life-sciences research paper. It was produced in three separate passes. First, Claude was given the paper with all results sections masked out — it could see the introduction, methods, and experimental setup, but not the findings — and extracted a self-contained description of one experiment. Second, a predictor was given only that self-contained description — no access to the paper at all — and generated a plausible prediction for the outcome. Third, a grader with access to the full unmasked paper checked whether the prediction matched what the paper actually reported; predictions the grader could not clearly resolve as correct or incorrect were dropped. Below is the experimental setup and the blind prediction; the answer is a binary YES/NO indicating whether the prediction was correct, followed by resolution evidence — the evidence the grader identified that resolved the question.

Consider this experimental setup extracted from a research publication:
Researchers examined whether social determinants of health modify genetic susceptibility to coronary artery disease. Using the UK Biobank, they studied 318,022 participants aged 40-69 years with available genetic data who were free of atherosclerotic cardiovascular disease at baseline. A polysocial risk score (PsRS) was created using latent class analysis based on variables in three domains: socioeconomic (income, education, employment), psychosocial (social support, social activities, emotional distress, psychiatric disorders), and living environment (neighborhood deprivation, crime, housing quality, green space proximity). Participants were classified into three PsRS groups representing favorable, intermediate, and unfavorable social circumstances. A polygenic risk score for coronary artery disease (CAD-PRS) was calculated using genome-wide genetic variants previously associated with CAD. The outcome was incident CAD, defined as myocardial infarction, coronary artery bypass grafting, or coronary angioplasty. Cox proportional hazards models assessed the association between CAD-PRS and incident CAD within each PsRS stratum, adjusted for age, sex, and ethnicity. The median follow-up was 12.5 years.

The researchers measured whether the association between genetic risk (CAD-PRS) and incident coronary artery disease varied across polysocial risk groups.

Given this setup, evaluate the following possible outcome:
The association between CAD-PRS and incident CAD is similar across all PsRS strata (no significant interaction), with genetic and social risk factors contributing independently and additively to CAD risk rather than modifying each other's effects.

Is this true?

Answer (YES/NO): YES